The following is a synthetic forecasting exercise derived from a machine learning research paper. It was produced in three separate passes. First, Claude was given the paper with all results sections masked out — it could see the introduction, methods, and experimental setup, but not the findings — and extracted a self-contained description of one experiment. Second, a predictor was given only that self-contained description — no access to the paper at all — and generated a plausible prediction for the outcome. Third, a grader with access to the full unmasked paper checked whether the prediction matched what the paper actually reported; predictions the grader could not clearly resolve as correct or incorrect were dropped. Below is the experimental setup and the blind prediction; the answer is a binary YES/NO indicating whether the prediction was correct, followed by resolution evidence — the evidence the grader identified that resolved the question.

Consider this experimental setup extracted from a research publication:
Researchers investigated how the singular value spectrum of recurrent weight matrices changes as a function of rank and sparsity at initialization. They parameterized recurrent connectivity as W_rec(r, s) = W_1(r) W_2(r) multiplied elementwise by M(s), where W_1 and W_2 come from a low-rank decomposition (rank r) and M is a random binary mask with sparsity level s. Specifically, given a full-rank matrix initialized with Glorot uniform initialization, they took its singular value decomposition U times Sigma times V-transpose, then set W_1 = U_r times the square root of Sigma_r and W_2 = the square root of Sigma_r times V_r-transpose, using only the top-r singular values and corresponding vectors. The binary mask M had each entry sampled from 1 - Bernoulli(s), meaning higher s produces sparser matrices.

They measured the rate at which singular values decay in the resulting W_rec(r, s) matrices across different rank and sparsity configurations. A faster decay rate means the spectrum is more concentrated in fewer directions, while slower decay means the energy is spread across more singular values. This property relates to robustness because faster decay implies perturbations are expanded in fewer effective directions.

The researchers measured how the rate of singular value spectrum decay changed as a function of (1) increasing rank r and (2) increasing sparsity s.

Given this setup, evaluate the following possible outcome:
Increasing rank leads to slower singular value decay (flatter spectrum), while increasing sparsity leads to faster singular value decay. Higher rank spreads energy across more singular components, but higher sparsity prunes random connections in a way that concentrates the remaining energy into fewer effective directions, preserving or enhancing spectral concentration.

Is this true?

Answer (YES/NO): NO